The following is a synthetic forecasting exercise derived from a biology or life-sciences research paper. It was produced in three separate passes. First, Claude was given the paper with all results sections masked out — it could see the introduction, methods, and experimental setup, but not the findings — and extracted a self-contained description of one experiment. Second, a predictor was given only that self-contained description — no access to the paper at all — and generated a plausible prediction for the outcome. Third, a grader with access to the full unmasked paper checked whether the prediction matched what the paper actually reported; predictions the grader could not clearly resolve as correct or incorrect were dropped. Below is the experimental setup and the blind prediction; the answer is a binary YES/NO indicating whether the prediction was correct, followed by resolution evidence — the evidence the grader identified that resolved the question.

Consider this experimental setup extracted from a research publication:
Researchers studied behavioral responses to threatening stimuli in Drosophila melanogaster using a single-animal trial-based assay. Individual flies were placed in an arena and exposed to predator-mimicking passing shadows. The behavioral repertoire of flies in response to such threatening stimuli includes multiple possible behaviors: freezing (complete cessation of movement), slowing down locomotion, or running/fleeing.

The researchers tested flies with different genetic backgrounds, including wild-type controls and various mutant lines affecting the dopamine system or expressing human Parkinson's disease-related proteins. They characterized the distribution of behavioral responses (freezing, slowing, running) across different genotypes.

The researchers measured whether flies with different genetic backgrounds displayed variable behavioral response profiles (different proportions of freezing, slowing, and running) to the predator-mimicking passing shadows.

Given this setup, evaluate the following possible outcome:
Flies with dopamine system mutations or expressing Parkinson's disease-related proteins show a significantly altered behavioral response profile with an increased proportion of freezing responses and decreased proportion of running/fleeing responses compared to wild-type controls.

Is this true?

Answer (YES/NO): NO